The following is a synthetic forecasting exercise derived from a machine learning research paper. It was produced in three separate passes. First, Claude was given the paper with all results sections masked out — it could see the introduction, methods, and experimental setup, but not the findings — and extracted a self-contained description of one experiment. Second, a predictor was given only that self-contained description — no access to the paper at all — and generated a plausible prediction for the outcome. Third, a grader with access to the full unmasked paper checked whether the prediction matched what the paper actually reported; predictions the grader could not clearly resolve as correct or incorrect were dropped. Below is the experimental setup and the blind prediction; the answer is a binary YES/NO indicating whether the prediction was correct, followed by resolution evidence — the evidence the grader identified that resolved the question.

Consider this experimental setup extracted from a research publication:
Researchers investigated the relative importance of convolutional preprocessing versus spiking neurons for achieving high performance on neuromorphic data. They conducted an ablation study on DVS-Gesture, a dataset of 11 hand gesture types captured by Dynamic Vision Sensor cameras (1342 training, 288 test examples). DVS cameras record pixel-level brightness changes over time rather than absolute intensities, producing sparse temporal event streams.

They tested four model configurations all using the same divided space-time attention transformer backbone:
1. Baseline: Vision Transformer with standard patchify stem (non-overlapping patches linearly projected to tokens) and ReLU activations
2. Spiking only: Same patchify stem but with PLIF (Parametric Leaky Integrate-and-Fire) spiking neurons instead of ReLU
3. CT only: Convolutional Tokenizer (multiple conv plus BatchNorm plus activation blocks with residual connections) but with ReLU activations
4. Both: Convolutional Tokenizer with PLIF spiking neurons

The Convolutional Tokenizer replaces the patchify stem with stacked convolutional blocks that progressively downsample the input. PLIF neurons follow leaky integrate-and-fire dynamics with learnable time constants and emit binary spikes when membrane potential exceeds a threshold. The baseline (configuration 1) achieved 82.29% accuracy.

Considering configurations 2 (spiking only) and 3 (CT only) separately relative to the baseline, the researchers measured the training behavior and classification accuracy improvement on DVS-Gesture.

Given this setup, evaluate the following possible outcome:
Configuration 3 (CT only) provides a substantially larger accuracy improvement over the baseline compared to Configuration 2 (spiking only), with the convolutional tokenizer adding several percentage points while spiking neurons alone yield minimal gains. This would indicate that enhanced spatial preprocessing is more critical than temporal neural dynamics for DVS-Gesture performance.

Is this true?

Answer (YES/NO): NO